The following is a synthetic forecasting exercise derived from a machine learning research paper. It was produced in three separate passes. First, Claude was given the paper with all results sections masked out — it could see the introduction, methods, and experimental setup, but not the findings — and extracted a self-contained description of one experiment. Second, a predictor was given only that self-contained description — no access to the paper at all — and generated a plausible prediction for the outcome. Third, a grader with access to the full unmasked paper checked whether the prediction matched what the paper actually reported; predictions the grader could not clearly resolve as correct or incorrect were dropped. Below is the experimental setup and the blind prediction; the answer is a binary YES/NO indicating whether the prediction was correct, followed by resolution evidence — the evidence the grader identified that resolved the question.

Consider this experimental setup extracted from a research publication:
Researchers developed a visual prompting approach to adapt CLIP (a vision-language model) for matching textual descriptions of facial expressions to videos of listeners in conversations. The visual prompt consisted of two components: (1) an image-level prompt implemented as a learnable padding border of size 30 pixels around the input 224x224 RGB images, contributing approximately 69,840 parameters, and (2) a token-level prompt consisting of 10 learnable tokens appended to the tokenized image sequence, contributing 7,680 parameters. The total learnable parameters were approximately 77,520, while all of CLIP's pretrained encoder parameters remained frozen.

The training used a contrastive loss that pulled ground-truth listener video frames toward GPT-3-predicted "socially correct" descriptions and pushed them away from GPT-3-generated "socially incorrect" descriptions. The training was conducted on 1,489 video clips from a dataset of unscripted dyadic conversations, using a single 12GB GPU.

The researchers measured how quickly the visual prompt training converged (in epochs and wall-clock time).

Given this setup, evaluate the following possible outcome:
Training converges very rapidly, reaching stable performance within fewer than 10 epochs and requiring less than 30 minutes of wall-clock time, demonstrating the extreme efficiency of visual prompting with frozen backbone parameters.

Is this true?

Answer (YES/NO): NO